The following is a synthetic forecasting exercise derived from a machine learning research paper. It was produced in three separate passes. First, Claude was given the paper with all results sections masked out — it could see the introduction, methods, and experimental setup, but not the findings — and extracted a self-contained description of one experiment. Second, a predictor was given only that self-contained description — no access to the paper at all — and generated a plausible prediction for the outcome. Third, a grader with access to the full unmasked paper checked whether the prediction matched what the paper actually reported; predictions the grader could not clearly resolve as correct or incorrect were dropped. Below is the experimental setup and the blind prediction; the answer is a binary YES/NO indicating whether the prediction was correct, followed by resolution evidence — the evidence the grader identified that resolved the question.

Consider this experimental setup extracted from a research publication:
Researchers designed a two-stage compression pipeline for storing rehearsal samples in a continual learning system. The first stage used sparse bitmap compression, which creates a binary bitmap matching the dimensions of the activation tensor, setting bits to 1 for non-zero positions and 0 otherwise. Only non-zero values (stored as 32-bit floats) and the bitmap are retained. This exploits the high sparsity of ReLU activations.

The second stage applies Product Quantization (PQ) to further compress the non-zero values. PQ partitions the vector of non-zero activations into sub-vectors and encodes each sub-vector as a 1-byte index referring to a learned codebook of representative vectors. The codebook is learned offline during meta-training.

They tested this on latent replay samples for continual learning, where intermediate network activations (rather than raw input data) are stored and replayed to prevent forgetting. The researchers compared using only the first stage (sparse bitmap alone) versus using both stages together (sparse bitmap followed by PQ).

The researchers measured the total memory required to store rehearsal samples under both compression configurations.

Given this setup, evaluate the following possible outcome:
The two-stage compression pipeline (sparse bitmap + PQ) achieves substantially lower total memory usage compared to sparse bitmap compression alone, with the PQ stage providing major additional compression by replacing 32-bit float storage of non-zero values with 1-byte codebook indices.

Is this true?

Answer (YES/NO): NO